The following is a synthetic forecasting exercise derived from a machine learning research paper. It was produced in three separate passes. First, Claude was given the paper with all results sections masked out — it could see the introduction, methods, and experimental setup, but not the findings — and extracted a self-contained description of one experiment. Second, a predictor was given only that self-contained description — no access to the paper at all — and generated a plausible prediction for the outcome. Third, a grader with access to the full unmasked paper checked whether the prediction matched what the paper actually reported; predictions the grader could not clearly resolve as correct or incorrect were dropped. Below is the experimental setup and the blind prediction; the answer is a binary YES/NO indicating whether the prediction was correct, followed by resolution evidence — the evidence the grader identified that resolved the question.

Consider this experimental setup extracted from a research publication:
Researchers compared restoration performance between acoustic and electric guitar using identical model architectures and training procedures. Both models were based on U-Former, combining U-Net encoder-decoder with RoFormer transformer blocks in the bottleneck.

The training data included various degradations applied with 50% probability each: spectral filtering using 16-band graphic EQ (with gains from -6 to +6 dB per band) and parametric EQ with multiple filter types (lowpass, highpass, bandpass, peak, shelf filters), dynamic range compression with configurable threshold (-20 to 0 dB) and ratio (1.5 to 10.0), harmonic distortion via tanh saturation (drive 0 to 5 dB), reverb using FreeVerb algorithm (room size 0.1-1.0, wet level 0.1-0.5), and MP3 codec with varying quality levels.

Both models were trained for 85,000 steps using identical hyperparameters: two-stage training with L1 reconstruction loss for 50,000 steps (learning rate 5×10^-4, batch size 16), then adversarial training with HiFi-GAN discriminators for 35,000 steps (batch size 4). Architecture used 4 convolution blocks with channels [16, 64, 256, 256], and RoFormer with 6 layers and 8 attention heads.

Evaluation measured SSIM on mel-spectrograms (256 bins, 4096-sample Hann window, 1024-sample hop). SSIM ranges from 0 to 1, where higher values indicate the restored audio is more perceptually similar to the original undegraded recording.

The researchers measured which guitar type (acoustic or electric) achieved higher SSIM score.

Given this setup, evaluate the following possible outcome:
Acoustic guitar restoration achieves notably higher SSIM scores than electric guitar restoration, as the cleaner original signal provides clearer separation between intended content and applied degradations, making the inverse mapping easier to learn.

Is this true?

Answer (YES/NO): NO